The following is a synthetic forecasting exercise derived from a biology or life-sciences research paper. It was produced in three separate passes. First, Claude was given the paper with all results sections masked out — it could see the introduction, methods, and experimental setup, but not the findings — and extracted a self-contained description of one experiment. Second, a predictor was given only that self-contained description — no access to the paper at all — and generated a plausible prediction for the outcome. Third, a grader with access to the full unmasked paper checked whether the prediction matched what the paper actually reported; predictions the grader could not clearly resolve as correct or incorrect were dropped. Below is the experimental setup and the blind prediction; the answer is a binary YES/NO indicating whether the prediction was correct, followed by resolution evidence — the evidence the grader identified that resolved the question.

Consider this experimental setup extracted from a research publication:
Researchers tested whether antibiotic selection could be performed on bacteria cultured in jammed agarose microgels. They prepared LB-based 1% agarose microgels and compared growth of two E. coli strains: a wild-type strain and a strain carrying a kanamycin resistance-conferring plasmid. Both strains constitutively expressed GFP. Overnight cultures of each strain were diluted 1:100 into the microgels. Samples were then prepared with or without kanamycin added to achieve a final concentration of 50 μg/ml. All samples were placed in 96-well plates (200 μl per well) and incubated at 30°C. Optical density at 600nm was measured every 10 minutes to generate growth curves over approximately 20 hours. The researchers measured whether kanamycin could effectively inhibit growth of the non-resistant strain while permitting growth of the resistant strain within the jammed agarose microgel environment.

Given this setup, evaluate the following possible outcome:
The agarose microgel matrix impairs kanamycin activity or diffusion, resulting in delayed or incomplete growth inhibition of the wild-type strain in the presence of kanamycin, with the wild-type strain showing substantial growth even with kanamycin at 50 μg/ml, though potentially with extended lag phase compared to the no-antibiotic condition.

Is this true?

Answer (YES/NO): NO